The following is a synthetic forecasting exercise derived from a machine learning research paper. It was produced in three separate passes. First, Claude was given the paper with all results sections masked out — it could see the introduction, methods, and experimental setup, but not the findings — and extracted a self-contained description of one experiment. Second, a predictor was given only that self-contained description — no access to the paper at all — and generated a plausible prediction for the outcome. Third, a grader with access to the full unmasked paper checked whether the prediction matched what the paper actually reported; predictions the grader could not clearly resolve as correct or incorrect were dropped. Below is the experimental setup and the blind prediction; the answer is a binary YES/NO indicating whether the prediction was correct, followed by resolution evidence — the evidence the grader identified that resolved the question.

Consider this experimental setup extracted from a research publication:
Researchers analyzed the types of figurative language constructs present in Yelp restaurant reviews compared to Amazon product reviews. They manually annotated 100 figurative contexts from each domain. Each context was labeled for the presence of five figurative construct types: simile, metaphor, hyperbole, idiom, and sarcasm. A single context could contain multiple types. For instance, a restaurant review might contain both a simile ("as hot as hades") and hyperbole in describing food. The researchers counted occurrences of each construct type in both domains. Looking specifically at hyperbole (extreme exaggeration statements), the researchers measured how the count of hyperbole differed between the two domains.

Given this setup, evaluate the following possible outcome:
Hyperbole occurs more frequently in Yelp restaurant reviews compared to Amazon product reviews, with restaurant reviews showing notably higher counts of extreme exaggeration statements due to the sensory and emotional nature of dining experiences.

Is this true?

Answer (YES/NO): YES